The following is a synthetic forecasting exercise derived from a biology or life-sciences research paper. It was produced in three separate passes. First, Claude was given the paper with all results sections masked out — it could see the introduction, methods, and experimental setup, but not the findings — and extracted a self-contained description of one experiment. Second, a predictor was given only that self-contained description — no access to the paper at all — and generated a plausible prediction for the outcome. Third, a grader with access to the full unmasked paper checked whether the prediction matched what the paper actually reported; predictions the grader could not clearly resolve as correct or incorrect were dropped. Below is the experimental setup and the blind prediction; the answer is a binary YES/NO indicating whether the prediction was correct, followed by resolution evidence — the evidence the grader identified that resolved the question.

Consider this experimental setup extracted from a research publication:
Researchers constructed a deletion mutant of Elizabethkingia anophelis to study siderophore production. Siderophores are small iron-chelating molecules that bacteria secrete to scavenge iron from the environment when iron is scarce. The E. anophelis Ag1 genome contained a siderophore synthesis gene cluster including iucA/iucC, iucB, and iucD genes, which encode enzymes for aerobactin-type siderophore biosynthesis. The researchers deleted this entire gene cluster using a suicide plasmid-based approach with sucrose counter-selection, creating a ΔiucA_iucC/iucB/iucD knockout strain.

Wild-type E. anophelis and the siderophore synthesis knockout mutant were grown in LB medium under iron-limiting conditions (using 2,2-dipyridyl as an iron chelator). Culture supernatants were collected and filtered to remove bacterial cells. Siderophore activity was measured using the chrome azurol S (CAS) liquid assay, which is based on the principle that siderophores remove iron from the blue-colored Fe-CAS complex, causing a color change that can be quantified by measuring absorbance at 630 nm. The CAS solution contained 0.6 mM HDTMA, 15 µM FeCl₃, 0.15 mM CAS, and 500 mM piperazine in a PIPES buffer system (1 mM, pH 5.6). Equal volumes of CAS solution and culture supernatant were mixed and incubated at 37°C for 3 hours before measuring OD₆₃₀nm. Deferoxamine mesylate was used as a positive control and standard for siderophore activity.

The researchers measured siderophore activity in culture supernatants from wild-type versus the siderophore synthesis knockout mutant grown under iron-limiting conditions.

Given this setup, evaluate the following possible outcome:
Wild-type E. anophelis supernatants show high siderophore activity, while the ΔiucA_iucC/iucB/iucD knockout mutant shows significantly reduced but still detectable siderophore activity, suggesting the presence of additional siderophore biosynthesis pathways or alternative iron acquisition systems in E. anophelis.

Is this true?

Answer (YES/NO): NO